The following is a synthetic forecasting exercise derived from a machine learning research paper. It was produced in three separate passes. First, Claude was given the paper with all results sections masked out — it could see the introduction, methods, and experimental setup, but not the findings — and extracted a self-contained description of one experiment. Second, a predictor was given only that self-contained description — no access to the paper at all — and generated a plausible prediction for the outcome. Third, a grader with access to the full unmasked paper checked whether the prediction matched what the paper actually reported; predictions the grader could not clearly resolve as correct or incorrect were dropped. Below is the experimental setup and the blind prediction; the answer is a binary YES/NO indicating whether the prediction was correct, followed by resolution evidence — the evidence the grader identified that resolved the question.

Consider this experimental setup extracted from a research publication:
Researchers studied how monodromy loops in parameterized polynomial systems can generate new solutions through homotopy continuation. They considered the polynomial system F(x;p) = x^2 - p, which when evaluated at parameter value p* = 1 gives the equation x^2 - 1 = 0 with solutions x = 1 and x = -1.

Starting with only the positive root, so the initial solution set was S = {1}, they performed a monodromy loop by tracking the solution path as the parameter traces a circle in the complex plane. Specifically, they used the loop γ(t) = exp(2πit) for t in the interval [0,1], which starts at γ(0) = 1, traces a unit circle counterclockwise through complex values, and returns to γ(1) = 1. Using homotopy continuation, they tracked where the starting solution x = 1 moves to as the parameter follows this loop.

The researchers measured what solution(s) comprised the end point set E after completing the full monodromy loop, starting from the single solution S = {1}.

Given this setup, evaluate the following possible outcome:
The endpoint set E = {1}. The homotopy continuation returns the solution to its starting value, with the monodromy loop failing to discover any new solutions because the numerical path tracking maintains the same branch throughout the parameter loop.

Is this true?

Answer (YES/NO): NO